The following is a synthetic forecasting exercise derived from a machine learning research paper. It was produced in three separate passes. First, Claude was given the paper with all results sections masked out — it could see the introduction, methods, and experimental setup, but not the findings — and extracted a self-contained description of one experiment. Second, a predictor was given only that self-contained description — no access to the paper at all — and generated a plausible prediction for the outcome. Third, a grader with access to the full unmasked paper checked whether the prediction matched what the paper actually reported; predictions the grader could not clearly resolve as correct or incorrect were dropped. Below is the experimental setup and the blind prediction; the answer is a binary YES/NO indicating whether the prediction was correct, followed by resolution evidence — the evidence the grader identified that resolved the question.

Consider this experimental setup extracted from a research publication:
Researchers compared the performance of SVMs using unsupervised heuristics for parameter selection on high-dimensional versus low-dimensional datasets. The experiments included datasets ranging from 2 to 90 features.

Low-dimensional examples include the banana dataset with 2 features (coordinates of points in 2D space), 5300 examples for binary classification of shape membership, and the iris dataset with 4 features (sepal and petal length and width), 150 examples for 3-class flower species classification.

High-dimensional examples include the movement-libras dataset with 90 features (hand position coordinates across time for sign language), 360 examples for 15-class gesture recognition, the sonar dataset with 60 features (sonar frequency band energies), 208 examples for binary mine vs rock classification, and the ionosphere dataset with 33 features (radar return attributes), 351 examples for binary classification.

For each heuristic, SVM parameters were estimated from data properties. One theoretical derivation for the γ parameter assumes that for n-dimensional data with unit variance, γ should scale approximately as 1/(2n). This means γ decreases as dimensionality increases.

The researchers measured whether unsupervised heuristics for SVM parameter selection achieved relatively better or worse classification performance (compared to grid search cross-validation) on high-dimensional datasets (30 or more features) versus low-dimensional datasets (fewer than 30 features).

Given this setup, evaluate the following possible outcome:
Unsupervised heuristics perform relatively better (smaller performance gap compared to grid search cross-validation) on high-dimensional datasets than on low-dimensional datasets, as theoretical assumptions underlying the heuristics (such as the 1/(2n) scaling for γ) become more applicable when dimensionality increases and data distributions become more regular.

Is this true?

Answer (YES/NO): YES